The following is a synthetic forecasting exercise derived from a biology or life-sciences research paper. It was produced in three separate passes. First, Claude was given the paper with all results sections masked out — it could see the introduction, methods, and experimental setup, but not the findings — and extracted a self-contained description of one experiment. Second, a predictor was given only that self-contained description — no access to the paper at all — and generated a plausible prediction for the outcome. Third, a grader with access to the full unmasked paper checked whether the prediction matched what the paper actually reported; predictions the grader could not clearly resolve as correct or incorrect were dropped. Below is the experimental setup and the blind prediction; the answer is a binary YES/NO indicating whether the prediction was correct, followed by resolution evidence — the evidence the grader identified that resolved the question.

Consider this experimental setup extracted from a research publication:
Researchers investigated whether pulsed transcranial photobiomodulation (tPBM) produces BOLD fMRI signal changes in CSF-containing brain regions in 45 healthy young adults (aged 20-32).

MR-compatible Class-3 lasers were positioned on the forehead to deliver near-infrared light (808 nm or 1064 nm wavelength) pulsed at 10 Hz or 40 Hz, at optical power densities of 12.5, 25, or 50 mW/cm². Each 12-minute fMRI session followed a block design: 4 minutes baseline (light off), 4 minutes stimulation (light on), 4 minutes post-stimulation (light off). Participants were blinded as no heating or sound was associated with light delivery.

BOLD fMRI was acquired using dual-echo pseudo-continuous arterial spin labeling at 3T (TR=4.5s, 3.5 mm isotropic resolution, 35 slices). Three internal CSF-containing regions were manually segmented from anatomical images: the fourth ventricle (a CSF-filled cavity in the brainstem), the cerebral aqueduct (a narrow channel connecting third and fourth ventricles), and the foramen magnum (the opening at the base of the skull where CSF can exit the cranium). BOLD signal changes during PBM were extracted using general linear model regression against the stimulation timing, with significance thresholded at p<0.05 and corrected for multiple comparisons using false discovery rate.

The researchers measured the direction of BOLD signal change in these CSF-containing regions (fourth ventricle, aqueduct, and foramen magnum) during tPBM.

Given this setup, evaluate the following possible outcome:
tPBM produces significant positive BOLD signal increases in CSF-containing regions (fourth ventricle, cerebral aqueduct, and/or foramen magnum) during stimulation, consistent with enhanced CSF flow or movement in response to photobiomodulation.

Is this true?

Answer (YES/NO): YES